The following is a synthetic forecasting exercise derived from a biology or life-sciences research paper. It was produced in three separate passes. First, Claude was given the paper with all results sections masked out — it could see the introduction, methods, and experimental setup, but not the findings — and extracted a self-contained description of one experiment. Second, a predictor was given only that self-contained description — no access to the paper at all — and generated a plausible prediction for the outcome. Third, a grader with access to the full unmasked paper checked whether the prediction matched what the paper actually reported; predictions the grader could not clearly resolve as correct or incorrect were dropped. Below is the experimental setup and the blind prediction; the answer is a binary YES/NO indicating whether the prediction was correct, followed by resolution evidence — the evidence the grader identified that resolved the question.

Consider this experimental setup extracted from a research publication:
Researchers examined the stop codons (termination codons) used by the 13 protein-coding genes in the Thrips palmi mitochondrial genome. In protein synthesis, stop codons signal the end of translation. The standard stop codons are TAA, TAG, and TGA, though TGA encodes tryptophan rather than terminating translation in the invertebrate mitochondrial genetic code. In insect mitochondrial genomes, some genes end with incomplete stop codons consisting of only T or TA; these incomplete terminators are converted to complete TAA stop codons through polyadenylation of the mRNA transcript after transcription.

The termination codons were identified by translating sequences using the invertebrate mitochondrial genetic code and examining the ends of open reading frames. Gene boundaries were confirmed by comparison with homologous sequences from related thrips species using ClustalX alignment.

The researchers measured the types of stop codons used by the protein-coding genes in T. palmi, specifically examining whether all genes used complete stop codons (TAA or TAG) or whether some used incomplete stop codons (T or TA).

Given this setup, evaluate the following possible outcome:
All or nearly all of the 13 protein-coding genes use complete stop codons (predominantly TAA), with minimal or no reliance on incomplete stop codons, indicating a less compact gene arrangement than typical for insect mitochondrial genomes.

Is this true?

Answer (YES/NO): YES